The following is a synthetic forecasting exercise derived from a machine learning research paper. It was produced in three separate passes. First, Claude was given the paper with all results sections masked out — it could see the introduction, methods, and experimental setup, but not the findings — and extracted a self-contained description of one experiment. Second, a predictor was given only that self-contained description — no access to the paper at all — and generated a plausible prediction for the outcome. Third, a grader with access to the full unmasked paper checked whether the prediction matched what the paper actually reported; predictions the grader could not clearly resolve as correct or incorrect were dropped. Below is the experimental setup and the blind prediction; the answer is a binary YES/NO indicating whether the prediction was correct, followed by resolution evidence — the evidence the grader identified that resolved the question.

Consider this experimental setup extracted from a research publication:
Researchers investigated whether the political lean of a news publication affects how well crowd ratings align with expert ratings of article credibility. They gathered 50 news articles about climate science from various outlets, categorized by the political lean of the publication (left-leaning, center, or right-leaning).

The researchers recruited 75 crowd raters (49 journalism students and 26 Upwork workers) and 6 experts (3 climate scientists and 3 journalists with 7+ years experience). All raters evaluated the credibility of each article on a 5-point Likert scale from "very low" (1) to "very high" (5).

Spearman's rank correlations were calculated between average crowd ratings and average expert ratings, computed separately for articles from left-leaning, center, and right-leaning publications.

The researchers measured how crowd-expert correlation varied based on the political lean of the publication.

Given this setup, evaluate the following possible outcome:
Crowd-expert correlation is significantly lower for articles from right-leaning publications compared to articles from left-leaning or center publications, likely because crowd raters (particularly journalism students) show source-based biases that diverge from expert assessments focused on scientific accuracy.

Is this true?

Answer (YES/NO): NO